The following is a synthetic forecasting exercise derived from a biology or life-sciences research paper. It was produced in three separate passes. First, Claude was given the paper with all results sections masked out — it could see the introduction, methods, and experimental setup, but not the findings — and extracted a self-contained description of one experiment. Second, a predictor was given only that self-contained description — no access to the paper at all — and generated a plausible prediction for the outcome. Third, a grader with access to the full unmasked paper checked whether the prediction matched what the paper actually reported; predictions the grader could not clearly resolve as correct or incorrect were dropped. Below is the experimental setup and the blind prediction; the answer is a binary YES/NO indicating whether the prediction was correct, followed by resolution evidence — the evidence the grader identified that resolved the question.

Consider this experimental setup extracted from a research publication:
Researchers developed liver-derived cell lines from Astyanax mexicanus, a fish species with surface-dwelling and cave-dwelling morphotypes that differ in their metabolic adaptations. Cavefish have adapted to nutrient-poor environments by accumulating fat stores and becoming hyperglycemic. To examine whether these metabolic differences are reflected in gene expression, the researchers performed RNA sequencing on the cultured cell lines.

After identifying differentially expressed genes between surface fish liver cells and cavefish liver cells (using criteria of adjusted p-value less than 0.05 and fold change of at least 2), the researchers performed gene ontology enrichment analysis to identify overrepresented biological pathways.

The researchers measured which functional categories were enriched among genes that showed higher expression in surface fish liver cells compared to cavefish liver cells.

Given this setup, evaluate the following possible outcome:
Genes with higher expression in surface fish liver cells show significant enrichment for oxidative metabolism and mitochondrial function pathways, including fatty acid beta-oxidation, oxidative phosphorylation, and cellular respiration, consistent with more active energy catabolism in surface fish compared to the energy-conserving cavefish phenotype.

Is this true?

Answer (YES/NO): NO